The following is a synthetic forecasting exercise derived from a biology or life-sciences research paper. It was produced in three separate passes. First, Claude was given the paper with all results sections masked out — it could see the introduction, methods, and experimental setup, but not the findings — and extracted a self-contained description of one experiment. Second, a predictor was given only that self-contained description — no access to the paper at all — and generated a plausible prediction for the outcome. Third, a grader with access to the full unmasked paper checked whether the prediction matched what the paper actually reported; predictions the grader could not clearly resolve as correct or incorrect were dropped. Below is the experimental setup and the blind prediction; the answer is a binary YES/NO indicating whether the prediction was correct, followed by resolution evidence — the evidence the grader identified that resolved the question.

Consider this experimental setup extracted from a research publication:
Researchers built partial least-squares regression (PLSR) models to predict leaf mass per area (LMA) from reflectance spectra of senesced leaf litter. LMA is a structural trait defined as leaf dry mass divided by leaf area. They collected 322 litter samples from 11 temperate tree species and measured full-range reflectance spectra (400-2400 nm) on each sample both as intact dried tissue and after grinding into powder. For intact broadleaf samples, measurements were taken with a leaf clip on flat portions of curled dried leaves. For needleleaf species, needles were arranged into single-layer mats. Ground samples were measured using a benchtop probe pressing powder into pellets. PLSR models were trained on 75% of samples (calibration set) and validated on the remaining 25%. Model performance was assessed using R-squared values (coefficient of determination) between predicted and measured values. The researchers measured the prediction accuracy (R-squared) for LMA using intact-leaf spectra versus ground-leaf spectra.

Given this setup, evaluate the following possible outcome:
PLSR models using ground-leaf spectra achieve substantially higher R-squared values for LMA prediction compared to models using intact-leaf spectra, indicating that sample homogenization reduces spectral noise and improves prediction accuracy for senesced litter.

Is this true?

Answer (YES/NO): NO